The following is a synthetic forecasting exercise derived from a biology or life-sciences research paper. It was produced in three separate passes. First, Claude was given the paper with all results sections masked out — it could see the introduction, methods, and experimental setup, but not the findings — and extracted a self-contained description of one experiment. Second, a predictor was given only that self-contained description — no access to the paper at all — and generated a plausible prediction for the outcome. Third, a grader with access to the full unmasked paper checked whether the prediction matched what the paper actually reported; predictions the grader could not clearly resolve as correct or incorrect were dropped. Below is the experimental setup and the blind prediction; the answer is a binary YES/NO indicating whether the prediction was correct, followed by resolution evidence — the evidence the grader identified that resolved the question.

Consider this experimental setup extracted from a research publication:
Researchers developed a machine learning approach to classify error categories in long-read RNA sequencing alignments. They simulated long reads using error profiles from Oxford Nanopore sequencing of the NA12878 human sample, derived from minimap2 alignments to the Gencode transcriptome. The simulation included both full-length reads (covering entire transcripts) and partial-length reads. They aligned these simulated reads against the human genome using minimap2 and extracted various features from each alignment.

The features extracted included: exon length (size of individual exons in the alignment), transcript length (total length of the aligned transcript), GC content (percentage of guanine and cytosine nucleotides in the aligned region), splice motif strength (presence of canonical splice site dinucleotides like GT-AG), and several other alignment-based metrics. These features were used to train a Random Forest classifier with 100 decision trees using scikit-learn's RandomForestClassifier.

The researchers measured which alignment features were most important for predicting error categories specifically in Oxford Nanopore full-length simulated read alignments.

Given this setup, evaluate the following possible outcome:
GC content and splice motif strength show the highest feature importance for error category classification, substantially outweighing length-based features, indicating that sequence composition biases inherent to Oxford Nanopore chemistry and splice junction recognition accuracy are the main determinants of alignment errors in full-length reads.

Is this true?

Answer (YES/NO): NO